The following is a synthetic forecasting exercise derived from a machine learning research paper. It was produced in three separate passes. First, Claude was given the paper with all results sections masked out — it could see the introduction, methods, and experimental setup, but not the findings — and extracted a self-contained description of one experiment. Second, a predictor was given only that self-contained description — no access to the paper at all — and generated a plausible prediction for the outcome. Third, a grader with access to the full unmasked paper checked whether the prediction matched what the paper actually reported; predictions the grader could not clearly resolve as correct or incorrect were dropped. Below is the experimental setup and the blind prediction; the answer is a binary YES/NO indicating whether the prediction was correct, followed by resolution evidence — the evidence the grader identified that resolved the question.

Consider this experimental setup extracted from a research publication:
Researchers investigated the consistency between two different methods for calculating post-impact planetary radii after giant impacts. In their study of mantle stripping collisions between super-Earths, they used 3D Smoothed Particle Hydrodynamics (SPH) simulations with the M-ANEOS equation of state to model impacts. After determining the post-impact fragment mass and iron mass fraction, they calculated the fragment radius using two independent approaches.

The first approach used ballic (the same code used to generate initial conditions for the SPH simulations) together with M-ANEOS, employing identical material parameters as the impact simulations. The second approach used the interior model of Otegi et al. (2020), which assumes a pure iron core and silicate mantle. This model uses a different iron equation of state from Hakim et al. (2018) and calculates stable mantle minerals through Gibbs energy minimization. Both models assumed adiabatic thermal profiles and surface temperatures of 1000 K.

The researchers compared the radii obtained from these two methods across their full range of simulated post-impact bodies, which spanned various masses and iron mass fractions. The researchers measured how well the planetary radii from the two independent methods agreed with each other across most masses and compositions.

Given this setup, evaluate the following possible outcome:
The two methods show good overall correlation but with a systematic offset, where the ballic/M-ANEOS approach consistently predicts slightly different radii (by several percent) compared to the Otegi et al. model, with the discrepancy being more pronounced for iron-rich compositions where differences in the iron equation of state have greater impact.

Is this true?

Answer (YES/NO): NO